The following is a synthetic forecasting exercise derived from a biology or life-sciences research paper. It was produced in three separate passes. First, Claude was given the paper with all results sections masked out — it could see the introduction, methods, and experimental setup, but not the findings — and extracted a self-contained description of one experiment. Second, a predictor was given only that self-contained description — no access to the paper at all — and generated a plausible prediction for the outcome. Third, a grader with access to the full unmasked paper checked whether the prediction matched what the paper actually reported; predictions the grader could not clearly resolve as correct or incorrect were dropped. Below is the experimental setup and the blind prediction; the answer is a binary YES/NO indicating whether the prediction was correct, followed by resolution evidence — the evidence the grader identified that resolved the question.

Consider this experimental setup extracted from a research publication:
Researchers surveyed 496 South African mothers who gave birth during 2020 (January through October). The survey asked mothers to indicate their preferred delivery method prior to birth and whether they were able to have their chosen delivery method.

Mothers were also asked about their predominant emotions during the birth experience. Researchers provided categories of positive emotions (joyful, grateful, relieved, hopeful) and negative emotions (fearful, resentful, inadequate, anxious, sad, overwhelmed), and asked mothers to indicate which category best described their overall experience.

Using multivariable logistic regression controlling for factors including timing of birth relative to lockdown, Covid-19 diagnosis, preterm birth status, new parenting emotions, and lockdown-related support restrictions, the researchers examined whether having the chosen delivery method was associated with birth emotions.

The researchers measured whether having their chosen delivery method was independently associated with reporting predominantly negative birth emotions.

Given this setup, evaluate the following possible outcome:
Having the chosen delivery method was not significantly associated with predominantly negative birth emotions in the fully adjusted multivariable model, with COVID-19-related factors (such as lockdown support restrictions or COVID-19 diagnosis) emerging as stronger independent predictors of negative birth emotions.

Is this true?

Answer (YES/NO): NO